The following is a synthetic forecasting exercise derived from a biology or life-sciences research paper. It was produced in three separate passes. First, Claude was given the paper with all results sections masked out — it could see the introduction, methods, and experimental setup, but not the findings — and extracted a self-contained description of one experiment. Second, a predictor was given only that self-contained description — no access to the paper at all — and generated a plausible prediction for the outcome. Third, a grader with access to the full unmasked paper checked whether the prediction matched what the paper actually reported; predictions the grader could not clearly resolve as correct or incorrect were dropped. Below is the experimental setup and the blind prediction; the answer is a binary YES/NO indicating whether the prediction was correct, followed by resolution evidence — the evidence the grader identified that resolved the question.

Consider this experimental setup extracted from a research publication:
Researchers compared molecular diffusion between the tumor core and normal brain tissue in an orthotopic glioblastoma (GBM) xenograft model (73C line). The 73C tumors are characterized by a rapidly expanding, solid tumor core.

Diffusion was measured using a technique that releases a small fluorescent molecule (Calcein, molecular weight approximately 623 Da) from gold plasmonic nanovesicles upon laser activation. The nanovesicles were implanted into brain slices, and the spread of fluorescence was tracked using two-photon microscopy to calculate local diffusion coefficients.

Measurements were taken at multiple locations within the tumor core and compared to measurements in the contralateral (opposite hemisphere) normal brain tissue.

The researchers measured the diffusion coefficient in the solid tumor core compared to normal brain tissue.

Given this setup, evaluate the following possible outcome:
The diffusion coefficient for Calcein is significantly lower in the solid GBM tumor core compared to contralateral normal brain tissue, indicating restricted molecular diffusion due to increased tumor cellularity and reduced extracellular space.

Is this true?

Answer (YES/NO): NO